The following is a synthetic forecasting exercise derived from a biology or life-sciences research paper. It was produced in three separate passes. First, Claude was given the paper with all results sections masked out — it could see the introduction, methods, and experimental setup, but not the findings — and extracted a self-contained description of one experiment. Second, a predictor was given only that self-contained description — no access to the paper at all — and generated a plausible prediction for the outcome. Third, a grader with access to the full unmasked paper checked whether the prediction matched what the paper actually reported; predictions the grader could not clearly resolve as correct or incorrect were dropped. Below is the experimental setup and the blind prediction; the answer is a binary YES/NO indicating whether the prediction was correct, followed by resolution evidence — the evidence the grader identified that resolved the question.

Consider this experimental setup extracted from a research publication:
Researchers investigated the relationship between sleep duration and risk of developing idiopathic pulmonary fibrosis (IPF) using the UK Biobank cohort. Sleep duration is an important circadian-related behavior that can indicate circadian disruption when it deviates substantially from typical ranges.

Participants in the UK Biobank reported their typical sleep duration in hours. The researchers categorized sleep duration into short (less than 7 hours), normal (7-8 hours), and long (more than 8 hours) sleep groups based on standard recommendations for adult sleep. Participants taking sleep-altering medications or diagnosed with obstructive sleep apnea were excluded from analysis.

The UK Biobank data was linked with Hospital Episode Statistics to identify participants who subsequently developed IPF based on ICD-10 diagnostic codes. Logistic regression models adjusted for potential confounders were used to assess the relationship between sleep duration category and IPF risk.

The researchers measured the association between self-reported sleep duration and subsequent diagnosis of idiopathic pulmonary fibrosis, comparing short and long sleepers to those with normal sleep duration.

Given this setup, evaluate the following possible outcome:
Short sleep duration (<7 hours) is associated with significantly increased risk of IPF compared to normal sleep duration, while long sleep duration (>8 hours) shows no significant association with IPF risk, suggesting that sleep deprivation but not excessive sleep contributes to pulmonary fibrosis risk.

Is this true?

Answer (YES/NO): NO